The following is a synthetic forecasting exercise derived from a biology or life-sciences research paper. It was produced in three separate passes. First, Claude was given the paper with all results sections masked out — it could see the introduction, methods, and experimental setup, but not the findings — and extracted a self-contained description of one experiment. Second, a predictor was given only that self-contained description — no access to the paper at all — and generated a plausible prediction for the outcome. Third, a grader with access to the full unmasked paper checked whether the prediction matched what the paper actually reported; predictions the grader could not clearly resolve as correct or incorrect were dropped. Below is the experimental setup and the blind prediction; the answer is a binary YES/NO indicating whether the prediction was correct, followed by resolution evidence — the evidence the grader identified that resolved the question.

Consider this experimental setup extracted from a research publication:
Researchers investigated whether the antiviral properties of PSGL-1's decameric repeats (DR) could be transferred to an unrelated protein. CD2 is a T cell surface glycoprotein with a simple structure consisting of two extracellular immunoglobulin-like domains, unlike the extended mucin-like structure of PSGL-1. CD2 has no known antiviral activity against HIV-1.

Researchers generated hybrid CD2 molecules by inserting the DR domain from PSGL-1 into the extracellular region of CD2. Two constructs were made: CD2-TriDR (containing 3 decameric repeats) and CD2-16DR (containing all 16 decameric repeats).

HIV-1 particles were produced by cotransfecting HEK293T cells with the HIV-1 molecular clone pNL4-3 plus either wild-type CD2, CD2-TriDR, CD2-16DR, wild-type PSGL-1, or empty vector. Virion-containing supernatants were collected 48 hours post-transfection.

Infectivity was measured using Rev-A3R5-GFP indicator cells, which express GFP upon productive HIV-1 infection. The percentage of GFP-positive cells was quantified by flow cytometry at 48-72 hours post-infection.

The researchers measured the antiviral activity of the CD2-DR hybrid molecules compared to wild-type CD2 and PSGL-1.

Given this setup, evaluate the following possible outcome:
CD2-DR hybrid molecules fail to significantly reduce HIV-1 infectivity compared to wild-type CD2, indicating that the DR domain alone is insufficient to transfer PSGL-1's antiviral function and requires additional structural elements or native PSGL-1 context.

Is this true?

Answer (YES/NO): NO